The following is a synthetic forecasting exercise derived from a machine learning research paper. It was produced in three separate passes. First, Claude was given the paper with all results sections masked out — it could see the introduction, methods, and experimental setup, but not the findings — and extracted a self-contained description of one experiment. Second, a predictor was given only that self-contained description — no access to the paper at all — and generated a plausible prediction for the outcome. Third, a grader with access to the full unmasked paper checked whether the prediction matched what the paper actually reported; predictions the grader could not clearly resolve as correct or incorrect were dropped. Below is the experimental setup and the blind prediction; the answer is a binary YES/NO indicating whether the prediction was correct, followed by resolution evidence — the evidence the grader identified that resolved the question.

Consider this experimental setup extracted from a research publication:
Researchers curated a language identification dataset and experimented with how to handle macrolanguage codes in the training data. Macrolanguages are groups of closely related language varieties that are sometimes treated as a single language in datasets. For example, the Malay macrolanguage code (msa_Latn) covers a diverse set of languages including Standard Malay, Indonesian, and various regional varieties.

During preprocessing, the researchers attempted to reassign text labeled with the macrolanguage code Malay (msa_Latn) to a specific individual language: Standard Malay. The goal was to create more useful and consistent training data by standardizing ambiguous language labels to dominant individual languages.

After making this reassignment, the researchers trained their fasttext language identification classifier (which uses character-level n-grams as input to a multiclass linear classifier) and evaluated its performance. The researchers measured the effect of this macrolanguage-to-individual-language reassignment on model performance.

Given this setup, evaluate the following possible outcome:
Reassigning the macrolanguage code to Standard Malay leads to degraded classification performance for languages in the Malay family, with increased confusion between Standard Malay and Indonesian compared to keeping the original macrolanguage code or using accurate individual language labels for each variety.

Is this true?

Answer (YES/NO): NO